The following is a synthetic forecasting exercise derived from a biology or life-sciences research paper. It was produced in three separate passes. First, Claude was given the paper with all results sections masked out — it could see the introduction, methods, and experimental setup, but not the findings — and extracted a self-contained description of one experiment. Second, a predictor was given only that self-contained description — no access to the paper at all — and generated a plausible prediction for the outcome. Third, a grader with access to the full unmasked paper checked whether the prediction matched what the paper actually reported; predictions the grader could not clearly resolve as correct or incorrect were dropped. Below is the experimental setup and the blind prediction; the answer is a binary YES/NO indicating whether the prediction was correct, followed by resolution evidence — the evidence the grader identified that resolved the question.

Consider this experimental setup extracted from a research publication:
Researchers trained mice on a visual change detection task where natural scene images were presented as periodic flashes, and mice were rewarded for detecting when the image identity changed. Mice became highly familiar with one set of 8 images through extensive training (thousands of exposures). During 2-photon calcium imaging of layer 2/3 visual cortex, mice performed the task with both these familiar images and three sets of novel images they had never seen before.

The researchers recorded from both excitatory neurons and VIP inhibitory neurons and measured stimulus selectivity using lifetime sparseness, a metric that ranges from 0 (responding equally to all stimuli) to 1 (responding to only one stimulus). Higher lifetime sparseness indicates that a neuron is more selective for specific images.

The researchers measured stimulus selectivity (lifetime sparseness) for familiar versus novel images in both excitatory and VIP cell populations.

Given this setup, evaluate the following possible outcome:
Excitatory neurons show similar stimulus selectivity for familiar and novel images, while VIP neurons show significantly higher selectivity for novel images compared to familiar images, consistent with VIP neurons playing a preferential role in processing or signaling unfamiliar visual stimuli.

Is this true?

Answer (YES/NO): NO